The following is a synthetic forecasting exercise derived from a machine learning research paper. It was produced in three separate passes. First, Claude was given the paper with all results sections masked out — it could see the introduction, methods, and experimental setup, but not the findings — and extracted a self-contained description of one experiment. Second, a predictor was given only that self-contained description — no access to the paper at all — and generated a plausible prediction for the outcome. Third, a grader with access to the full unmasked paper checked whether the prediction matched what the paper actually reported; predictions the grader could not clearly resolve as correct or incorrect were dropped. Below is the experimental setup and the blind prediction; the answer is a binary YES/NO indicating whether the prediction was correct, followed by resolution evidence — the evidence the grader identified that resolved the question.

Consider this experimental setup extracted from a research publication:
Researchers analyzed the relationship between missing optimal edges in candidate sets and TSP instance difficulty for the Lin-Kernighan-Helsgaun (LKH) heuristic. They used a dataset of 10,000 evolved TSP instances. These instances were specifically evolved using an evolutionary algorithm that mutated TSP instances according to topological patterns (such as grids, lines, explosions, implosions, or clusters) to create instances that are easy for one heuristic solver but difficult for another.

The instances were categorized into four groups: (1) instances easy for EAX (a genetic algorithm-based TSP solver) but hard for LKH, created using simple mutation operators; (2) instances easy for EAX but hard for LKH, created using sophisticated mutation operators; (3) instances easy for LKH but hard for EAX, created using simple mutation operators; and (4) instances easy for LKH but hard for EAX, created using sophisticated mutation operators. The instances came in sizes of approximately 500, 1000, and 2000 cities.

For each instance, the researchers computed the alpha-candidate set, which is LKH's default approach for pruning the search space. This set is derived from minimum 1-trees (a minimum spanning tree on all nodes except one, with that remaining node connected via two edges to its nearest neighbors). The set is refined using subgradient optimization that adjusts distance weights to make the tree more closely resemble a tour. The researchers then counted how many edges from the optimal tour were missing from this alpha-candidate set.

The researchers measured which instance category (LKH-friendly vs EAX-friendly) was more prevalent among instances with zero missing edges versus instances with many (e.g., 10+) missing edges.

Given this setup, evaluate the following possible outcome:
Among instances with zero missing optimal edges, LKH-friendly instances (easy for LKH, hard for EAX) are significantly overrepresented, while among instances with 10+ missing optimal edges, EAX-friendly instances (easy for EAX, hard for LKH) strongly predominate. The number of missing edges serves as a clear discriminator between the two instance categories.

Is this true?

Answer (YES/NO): YES